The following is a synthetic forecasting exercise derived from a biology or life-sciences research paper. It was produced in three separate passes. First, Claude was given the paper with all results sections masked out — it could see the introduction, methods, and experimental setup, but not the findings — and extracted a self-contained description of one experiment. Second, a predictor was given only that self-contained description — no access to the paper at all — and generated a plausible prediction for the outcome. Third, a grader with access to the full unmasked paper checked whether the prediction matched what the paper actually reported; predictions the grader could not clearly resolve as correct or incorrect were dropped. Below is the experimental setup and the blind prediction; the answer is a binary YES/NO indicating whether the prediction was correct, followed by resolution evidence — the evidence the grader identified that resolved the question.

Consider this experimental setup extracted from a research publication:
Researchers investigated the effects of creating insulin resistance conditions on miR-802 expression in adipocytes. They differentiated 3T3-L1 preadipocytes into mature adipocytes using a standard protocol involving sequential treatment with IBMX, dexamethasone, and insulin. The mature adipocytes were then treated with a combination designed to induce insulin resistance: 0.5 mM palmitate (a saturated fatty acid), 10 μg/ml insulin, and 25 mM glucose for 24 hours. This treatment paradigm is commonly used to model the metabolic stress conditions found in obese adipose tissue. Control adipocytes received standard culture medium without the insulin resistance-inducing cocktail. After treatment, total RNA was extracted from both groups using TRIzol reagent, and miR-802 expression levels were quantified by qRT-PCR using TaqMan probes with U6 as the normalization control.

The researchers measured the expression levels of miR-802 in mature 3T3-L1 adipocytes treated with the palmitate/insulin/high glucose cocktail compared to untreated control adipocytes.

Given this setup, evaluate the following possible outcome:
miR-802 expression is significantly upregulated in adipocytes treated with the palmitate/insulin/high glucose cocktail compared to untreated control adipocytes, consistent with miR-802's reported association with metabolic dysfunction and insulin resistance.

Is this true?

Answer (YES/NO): YES